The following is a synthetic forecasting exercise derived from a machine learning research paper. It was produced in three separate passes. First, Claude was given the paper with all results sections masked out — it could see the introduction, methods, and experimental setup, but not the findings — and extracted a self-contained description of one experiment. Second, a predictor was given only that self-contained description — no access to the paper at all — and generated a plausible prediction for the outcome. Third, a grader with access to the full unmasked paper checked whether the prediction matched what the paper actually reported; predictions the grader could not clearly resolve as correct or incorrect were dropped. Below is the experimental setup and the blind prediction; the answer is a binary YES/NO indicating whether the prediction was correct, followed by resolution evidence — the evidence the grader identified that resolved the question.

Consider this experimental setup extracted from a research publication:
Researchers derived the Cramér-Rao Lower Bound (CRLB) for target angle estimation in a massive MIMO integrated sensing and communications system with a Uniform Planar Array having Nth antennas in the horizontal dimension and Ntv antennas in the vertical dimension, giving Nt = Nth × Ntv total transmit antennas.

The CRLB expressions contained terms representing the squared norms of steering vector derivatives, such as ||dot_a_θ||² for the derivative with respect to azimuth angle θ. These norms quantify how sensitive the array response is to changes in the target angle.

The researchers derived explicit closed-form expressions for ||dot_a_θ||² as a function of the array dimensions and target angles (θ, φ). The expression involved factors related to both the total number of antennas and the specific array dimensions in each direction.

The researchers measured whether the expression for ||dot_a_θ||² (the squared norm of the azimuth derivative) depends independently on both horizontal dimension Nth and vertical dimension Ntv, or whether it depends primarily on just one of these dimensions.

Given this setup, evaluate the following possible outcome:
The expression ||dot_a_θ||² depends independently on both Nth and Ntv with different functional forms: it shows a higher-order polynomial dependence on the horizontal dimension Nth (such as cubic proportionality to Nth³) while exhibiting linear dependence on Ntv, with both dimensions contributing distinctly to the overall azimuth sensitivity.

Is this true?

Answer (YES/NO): YES